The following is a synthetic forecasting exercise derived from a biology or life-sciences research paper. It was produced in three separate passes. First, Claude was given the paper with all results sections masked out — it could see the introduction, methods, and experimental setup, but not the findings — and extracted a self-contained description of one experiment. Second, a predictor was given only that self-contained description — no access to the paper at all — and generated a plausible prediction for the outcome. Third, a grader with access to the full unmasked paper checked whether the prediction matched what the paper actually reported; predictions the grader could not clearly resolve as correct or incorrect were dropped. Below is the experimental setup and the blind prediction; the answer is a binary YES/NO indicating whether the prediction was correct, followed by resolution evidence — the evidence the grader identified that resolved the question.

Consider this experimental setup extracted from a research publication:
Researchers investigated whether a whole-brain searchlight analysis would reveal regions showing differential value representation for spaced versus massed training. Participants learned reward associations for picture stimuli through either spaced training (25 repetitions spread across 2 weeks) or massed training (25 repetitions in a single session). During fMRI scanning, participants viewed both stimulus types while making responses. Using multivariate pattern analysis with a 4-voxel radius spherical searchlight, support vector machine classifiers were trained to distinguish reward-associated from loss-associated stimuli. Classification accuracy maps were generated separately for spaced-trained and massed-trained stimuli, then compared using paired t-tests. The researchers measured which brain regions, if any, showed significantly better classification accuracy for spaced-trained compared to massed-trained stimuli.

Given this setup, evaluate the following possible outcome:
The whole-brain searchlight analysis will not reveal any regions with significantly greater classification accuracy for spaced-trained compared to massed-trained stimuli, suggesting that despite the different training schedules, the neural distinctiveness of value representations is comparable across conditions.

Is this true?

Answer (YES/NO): NO